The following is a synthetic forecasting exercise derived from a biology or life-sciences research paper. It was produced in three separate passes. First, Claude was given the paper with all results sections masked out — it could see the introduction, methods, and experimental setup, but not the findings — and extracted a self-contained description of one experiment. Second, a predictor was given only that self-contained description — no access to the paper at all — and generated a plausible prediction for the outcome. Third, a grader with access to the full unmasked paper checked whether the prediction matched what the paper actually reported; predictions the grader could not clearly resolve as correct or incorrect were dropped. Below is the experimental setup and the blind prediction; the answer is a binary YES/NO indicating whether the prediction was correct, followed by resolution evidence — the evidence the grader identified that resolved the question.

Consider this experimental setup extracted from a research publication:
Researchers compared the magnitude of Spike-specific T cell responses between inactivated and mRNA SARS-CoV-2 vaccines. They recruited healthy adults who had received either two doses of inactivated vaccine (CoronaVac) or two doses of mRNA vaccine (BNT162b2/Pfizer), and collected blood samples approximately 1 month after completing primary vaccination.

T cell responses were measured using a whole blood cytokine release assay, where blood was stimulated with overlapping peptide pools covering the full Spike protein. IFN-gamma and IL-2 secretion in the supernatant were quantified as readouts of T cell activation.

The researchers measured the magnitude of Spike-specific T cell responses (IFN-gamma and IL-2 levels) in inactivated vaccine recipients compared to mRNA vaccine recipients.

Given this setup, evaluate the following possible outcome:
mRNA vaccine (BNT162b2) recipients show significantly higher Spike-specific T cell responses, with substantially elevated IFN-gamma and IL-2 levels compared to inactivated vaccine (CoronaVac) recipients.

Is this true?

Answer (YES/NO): YES